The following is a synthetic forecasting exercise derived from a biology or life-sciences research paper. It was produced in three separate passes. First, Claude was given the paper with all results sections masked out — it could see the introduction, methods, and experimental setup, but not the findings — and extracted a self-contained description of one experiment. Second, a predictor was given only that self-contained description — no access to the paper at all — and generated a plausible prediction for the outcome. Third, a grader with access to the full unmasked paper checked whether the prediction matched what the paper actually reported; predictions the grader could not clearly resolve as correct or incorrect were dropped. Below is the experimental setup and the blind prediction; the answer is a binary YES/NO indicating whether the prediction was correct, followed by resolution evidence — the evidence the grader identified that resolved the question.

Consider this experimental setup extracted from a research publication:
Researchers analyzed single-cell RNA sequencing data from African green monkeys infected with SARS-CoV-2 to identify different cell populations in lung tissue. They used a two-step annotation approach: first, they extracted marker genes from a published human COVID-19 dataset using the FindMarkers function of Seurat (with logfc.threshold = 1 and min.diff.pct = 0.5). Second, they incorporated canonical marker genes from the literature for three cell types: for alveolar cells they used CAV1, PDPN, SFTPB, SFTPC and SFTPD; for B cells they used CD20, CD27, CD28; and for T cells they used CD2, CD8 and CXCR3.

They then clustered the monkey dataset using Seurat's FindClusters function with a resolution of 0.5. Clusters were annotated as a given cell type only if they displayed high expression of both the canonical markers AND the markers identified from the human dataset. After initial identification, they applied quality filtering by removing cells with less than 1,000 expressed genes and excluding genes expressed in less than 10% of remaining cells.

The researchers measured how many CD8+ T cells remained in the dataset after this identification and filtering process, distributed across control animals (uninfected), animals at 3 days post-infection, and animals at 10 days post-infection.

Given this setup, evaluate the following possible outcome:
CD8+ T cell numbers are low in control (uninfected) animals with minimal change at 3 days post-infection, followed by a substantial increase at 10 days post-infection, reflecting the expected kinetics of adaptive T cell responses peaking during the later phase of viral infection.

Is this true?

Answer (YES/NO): NO